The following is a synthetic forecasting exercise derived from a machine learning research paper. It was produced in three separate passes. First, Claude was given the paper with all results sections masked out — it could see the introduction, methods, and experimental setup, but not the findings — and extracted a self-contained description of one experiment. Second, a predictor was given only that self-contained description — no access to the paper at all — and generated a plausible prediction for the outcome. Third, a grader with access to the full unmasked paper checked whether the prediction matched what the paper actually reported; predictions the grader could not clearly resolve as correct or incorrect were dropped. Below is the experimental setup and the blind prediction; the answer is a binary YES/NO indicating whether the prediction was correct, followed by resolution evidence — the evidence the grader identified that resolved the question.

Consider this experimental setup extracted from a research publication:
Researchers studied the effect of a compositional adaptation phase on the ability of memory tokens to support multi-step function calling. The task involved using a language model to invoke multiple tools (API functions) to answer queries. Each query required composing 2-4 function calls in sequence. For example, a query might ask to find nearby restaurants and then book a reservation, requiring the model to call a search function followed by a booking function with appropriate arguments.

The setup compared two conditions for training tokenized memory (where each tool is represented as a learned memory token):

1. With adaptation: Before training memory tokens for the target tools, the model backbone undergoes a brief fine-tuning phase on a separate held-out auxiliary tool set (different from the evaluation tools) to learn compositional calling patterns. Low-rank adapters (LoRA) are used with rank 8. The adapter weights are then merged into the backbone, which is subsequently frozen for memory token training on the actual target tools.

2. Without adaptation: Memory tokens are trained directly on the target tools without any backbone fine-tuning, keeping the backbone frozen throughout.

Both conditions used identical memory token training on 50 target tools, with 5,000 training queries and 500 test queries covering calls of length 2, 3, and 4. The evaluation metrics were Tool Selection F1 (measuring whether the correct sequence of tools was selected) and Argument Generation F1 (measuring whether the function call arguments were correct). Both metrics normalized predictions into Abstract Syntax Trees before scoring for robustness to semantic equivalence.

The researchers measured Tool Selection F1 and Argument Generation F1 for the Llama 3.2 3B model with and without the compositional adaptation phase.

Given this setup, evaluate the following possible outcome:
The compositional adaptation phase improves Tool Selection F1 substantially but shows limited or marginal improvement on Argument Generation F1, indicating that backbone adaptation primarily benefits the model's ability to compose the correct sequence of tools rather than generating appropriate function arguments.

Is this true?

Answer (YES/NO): NO